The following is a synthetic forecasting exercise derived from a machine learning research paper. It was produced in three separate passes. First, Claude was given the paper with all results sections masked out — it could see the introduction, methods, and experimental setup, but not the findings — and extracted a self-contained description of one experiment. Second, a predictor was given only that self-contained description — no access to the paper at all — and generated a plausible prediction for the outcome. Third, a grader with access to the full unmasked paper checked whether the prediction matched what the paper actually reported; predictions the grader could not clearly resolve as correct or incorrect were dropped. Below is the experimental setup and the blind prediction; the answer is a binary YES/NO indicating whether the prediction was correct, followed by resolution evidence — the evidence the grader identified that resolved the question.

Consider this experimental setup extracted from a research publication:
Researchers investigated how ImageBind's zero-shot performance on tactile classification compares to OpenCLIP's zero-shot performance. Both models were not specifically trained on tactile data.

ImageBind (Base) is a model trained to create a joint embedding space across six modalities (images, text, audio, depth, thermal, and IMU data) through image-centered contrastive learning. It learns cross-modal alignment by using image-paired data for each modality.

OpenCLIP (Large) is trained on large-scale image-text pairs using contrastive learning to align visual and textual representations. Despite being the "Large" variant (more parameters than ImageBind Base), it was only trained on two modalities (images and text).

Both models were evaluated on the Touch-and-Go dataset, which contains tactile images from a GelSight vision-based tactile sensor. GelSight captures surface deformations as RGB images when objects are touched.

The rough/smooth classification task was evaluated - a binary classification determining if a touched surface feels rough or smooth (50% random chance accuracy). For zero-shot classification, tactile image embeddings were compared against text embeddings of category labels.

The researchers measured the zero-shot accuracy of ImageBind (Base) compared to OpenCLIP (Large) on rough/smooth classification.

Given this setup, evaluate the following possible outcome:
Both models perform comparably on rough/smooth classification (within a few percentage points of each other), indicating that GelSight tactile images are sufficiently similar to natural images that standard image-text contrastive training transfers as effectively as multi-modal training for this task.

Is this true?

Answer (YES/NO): NO